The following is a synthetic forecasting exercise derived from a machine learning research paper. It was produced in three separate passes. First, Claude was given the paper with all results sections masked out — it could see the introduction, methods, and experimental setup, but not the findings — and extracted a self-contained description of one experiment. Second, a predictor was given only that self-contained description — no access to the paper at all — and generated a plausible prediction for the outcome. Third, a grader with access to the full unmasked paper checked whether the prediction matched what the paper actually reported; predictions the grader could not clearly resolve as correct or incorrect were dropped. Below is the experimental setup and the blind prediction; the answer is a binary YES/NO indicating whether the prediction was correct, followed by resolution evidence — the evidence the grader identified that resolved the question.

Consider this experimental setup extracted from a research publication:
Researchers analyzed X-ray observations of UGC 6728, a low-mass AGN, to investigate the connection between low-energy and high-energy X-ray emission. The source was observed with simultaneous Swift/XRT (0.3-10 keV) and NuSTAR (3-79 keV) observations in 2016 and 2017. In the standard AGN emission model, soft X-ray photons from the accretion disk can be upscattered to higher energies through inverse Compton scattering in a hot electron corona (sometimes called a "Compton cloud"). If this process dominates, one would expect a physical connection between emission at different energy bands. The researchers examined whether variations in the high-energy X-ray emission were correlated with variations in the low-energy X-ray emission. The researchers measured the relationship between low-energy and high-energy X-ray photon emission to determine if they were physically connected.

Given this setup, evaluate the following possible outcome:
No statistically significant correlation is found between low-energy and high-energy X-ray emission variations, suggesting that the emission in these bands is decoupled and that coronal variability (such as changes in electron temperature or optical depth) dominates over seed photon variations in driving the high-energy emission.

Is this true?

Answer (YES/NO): NO